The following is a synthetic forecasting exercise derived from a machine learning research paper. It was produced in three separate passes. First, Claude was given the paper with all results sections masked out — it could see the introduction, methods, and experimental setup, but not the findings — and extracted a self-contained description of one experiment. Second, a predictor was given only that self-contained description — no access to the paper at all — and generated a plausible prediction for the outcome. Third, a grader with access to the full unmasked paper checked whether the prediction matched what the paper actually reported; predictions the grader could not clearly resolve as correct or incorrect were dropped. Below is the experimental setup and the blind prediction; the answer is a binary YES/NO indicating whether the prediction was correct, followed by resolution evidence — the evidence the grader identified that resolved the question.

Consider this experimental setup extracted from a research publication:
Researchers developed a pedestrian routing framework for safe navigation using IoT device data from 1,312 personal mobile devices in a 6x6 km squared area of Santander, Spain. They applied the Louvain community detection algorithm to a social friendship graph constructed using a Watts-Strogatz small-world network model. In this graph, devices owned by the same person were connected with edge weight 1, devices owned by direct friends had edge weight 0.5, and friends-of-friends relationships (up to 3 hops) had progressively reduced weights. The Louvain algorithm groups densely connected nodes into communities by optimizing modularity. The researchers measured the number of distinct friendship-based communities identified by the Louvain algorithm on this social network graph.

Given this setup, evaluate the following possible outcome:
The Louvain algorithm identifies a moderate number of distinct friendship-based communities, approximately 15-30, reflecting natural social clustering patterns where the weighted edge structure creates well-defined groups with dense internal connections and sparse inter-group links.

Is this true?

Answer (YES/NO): NO